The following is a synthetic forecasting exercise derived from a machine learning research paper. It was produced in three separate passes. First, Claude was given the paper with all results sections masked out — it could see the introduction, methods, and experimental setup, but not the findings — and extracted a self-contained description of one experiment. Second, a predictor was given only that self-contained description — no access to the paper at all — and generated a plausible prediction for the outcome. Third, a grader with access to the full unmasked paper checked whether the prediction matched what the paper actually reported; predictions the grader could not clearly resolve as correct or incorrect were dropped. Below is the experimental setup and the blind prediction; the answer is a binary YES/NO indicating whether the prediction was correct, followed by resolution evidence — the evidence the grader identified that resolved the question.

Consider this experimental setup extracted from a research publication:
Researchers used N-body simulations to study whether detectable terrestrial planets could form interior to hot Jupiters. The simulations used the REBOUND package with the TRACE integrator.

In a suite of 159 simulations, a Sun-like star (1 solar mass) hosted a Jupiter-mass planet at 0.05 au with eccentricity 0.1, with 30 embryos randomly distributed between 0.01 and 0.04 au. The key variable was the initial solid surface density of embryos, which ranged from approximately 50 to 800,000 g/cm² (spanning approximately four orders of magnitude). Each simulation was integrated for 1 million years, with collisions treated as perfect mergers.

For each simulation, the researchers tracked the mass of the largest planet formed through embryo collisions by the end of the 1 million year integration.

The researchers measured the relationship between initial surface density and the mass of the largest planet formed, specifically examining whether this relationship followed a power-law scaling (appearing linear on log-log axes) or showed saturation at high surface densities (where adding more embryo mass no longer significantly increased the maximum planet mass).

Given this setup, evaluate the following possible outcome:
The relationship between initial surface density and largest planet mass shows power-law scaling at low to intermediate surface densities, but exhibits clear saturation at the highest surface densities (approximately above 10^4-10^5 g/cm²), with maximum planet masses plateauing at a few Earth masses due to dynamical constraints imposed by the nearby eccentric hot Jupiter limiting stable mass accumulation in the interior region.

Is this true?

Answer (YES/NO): NO